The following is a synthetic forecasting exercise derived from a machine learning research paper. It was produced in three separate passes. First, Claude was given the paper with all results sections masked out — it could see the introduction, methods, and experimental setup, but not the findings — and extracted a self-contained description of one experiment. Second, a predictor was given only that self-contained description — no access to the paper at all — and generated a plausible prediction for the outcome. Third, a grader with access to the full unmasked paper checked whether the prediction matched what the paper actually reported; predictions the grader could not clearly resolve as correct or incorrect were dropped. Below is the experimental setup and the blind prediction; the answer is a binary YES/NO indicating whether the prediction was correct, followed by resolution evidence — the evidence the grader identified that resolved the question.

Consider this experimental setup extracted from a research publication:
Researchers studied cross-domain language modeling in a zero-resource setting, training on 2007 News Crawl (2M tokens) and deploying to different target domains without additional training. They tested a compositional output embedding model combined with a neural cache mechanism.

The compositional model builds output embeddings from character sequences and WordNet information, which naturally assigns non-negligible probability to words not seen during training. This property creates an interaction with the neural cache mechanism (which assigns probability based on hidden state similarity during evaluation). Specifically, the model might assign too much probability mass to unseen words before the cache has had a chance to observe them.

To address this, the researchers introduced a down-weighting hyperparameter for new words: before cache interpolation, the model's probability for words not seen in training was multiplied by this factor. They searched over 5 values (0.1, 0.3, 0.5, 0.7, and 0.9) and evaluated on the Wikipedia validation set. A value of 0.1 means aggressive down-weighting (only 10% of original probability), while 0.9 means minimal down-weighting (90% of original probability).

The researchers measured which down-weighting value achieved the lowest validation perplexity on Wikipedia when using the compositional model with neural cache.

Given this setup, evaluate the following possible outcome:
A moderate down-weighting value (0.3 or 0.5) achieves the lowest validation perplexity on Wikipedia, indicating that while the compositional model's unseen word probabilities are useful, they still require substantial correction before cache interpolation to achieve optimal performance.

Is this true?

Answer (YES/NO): NO